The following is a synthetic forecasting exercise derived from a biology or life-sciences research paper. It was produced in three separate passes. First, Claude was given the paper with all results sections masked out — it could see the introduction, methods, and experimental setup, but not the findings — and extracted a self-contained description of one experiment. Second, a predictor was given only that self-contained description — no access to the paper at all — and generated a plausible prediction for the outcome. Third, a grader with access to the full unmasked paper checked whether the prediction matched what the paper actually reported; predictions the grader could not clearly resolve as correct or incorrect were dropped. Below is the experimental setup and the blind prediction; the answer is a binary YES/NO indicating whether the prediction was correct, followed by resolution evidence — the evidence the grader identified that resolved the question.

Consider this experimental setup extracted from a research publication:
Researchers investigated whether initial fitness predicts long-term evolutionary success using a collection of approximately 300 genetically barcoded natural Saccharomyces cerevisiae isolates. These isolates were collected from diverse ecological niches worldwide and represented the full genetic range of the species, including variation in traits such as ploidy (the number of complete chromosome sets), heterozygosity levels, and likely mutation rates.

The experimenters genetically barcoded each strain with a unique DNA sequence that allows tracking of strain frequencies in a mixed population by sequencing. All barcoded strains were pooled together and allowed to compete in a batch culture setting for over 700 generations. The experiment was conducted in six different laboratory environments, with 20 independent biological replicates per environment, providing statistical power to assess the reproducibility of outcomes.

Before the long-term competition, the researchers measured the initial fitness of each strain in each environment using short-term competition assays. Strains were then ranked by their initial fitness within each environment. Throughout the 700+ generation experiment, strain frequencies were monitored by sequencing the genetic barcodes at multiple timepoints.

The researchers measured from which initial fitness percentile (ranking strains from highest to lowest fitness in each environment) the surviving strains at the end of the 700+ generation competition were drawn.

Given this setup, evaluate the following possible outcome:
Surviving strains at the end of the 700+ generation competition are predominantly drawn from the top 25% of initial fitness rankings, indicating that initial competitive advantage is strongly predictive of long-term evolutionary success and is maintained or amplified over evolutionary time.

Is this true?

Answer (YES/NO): YES